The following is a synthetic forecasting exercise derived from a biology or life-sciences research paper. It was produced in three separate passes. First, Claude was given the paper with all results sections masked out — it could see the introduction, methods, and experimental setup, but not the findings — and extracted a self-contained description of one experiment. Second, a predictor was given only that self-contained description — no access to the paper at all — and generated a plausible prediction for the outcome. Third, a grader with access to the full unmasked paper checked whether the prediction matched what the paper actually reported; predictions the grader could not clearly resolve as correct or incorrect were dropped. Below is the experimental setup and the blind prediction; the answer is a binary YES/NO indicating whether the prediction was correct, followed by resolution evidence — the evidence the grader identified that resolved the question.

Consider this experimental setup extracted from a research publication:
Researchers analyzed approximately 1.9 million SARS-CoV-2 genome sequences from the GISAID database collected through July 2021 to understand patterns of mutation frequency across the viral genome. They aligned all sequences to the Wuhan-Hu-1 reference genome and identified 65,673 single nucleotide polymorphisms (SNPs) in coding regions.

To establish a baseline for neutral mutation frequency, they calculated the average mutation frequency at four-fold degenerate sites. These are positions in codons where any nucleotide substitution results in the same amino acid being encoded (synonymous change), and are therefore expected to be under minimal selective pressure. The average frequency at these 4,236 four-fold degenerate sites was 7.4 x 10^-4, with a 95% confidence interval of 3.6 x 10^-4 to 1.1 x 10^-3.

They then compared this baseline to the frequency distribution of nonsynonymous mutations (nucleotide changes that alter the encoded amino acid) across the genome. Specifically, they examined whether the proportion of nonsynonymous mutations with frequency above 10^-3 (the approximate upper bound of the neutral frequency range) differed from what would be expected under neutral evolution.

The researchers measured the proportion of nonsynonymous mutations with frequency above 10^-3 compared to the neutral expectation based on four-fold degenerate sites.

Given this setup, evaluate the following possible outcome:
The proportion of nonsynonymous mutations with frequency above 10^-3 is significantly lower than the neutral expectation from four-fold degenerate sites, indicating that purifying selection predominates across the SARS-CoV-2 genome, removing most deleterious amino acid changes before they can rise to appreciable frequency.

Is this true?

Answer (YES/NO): YES